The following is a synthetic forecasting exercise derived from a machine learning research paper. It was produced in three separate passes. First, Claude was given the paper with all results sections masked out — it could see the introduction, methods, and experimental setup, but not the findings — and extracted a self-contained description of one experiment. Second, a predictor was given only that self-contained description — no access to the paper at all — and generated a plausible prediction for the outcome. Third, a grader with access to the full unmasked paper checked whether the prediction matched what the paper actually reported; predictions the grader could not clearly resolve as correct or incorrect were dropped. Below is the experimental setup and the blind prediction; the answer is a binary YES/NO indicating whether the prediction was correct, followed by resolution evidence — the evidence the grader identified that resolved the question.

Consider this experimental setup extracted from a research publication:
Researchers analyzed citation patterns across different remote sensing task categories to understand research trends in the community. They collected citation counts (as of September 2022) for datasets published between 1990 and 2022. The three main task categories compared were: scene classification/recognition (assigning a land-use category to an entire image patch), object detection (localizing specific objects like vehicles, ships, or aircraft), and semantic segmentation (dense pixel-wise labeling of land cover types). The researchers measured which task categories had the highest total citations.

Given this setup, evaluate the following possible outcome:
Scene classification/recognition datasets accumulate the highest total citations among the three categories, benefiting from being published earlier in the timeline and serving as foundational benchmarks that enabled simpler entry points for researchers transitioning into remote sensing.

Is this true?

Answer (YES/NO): NO